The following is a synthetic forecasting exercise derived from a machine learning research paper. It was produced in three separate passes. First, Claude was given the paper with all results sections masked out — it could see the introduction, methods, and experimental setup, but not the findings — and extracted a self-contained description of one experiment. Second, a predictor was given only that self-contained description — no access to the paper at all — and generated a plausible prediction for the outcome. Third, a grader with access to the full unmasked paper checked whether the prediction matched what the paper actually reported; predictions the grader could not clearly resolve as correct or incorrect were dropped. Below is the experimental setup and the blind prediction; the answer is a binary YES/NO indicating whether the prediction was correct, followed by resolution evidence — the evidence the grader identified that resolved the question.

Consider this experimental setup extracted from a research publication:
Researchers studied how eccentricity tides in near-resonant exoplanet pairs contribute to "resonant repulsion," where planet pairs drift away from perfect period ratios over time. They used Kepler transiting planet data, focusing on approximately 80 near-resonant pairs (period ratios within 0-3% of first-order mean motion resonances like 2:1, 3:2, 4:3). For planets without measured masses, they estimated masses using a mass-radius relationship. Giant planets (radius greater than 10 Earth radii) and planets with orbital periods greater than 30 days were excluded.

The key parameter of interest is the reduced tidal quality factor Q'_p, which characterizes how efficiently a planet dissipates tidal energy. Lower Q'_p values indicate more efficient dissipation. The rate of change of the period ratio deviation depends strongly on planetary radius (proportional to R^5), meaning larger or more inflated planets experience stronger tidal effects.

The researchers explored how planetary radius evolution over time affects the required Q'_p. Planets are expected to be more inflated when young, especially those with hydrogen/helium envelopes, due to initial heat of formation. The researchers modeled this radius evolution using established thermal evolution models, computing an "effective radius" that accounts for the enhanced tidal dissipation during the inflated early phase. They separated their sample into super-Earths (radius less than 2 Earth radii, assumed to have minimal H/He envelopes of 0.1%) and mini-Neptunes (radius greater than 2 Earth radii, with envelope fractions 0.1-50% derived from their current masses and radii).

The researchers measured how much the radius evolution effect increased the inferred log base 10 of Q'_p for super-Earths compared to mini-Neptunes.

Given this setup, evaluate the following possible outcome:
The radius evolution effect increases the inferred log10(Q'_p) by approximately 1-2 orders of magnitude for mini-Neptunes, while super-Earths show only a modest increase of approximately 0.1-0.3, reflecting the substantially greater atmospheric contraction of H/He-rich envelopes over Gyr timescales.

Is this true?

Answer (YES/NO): NO